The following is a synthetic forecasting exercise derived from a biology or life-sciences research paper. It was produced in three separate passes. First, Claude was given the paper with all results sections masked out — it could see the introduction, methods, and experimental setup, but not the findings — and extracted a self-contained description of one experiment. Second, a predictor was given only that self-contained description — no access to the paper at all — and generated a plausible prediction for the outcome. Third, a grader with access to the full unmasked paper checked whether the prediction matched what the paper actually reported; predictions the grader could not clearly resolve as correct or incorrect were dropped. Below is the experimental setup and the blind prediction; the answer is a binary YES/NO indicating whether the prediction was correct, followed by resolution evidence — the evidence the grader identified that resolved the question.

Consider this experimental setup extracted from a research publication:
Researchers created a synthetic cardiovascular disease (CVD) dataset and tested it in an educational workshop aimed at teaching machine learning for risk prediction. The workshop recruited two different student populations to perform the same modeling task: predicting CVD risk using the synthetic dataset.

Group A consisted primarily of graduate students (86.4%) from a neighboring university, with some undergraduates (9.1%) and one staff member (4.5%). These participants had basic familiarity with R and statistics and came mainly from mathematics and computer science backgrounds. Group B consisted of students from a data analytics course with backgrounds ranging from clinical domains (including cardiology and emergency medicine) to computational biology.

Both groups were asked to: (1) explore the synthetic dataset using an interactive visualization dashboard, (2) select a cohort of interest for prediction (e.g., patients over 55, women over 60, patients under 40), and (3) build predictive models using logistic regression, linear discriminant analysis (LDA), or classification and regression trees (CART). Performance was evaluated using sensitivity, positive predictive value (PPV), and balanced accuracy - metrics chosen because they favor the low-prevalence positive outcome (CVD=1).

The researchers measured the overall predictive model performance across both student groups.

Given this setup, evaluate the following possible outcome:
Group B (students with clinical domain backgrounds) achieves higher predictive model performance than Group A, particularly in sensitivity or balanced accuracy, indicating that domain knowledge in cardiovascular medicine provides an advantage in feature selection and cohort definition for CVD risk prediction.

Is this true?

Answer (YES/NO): YES